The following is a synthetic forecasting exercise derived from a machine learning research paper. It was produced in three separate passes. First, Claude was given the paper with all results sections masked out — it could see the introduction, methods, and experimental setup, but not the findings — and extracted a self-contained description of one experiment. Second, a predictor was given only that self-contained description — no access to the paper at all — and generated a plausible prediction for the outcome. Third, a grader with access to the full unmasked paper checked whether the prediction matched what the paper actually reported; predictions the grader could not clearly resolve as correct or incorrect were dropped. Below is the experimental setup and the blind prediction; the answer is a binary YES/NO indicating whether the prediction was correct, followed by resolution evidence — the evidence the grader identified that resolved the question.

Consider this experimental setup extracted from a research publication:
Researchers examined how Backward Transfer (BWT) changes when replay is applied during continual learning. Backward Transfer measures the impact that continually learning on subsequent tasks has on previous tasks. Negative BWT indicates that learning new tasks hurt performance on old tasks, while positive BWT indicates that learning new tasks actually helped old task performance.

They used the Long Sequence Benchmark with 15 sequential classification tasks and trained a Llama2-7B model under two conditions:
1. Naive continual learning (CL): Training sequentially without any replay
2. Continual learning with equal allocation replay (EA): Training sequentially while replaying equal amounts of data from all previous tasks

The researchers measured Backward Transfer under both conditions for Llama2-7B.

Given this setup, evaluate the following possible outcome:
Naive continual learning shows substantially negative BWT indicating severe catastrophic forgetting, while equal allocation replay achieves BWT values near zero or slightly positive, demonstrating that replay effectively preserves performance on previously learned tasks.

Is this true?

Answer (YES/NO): NO